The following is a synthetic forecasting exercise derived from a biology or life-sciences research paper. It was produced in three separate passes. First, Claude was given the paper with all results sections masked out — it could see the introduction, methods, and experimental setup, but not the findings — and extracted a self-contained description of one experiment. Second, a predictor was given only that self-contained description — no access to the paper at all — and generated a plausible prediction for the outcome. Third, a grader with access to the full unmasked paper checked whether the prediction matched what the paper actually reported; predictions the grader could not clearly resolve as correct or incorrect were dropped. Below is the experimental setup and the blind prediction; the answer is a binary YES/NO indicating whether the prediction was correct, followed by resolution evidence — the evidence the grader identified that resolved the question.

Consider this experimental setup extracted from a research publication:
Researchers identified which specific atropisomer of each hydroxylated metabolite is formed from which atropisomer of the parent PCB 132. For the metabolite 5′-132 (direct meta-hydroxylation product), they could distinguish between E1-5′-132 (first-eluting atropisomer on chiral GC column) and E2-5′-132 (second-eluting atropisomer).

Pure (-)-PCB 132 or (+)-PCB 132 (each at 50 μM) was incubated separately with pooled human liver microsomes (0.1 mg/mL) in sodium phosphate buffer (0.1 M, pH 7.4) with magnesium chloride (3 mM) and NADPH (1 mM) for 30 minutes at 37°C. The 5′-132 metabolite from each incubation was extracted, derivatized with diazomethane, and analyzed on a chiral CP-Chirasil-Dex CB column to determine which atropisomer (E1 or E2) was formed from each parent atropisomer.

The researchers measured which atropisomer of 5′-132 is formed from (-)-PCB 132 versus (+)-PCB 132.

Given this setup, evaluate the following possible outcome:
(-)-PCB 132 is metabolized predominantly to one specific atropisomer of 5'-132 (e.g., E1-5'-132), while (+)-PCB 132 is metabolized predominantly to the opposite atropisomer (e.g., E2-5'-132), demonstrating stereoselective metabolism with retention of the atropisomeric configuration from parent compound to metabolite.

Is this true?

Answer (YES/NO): YES